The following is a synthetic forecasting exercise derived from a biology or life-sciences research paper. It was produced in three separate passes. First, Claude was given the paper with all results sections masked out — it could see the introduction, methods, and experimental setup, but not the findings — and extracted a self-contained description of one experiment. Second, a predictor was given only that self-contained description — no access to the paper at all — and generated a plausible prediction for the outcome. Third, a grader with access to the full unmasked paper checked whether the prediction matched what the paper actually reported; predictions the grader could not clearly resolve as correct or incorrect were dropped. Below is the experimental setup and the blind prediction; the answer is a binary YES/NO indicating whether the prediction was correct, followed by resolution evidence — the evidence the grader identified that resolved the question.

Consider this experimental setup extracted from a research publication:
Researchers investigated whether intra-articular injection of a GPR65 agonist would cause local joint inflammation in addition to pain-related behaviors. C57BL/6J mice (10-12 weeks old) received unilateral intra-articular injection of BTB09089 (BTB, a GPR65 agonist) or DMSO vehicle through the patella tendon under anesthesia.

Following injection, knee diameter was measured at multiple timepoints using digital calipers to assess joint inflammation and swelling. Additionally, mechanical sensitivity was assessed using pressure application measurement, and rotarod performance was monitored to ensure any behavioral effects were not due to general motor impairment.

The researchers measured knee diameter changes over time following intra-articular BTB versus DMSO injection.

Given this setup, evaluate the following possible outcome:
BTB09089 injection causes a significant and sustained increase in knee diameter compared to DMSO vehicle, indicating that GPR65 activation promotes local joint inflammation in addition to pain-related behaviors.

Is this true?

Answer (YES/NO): NO